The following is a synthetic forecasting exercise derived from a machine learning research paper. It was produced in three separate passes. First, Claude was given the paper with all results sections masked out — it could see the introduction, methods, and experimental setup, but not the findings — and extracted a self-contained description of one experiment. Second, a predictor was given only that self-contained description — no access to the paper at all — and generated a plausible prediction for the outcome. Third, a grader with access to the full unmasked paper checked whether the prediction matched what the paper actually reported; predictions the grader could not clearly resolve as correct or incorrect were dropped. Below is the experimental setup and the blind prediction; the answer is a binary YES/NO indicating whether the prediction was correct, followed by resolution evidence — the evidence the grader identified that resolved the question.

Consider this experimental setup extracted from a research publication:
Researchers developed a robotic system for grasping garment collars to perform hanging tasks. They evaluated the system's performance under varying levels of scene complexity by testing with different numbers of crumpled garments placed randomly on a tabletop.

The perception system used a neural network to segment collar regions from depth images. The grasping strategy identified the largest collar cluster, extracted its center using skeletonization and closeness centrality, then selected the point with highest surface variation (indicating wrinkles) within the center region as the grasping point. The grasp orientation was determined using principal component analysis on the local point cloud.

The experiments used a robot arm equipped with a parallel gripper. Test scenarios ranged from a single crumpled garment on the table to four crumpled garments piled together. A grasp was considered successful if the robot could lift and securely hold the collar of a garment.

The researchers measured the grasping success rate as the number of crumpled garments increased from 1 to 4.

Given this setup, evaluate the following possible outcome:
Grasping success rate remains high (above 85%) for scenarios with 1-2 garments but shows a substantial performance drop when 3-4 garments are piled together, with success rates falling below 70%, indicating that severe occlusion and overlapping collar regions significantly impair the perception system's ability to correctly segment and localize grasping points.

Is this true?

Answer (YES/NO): NO